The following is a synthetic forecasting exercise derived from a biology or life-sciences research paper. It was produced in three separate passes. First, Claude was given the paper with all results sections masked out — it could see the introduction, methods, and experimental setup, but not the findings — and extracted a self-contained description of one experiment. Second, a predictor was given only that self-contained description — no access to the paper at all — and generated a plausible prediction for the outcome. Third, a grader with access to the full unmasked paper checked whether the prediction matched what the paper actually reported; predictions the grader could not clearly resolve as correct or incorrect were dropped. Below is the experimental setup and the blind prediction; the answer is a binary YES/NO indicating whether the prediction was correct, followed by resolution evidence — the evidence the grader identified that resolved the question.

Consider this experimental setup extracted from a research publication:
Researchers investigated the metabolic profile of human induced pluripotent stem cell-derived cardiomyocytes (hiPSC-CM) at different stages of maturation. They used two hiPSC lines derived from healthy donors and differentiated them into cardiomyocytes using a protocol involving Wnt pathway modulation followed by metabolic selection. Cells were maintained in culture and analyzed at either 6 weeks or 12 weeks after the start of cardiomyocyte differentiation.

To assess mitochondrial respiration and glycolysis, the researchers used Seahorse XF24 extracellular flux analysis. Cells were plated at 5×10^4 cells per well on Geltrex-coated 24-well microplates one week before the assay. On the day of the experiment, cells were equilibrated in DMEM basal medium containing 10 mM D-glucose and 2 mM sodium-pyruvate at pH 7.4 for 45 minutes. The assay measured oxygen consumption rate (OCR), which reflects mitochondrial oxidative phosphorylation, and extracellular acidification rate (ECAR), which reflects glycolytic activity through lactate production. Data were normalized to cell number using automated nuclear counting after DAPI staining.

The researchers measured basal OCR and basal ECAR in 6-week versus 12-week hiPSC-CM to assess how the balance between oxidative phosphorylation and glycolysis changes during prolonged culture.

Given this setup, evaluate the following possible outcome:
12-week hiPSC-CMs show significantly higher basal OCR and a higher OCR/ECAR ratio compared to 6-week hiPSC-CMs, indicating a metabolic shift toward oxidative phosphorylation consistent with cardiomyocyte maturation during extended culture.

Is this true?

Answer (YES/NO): NO